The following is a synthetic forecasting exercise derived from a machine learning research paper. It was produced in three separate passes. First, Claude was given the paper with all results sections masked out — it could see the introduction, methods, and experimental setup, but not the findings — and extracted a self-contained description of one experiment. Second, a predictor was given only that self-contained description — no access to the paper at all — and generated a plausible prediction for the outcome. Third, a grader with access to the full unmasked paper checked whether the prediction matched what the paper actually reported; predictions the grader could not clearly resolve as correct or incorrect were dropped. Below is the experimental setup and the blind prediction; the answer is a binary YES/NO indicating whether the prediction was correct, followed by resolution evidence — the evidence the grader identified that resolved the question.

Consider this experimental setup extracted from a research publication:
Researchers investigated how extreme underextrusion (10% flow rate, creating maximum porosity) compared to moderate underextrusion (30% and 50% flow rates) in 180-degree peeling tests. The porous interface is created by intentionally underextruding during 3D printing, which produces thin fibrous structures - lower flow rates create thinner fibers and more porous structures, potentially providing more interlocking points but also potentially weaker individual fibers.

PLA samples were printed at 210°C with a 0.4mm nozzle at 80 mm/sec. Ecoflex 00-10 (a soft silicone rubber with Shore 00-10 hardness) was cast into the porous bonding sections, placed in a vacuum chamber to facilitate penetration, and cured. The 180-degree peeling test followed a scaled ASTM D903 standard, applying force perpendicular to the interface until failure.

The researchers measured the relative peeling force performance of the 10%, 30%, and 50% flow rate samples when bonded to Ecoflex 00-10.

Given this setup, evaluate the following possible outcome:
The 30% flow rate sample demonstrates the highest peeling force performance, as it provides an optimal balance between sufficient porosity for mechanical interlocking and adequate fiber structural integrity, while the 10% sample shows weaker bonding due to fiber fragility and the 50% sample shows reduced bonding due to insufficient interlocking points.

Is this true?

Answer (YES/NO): YES